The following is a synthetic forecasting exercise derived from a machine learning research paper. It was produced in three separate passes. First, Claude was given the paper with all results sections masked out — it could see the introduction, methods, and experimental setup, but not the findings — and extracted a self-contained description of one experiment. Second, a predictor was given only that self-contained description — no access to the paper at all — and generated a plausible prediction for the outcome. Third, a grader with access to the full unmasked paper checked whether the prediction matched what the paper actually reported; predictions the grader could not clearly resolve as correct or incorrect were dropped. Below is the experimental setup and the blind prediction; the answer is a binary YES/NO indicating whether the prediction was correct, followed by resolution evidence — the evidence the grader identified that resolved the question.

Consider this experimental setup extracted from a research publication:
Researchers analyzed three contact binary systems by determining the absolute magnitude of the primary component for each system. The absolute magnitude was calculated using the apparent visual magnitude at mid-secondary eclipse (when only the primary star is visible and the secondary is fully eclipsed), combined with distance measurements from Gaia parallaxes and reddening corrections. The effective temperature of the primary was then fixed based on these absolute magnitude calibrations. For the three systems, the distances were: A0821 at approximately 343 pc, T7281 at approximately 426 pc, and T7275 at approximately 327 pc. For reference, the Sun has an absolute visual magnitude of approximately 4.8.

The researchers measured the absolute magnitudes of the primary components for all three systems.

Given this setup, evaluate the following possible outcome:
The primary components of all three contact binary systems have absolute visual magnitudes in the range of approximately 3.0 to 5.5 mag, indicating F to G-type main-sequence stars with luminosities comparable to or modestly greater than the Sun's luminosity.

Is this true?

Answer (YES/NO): YES